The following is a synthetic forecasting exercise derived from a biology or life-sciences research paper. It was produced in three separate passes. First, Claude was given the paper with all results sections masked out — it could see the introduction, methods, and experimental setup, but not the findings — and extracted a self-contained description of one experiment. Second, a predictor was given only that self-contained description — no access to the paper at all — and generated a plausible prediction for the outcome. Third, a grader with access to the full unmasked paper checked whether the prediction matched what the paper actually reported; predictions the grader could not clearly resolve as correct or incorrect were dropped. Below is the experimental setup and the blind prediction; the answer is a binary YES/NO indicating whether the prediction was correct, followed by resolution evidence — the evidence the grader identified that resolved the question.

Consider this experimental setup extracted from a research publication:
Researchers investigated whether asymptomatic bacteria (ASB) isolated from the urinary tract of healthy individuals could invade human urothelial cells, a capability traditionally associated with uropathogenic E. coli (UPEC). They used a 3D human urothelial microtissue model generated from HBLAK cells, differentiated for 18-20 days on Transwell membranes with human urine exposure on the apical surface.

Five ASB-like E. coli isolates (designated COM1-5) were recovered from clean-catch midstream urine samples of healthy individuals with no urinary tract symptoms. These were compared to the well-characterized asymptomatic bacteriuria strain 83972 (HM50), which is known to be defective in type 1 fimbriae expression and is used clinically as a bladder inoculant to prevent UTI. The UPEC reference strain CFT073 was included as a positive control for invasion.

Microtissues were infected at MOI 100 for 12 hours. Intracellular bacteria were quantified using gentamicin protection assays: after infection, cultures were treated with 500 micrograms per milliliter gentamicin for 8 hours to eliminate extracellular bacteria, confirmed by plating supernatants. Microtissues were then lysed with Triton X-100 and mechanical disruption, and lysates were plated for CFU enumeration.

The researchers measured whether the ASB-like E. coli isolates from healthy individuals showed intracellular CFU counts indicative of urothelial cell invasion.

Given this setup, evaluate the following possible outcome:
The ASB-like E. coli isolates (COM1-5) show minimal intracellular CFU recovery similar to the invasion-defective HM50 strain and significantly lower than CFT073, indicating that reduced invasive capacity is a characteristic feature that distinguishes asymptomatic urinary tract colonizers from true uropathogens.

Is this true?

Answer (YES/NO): NO